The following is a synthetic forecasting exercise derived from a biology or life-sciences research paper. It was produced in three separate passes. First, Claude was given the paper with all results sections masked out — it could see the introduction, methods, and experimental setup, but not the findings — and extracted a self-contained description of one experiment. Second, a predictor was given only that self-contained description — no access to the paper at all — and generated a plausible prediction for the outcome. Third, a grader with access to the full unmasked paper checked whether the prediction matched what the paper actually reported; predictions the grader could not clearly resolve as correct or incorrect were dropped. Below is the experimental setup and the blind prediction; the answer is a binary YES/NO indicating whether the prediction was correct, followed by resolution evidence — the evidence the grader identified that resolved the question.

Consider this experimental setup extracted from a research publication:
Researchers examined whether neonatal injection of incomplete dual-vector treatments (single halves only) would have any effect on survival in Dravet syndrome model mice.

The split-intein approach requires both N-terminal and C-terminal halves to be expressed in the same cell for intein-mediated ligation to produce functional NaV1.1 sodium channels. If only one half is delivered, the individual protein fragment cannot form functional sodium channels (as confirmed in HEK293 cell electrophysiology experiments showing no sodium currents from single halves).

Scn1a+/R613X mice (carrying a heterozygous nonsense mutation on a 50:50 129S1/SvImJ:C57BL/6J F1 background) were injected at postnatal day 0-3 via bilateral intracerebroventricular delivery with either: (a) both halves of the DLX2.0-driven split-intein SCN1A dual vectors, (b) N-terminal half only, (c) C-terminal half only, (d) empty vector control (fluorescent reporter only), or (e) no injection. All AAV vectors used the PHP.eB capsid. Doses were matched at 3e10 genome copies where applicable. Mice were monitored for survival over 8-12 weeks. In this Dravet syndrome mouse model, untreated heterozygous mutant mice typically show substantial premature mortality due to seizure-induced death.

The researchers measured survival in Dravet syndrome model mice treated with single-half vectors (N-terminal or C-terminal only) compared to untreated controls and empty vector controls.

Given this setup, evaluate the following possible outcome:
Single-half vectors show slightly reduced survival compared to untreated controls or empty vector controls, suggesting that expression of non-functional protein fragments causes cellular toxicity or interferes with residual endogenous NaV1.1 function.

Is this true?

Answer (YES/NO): NO